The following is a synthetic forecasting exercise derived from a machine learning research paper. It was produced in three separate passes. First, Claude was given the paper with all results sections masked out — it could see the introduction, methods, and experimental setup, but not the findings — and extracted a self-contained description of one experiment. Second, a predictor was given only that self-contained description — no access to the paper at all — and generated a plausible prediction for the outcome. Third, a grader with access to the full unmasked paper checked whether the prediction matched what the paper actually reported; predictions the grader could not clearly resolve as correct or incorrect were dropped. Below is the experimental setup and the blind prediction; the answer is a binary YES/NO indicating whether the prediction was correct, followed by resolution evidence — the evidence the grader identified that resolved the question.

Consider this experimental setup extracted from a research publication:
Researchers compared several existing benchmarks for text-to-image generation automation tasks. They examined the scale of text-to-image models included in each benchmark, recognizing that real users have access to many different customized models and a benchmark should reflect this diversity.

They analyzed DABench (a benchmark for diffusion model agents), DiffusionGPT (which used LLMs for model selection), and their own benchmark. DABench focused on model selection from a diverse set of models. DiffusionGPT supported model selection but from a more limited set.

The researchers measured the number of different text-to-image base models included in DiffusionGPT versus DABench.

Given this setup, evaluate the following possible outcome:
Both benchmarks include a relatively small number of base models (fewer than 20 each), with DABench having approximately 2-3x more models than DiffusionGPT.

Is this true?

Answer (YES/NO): NO